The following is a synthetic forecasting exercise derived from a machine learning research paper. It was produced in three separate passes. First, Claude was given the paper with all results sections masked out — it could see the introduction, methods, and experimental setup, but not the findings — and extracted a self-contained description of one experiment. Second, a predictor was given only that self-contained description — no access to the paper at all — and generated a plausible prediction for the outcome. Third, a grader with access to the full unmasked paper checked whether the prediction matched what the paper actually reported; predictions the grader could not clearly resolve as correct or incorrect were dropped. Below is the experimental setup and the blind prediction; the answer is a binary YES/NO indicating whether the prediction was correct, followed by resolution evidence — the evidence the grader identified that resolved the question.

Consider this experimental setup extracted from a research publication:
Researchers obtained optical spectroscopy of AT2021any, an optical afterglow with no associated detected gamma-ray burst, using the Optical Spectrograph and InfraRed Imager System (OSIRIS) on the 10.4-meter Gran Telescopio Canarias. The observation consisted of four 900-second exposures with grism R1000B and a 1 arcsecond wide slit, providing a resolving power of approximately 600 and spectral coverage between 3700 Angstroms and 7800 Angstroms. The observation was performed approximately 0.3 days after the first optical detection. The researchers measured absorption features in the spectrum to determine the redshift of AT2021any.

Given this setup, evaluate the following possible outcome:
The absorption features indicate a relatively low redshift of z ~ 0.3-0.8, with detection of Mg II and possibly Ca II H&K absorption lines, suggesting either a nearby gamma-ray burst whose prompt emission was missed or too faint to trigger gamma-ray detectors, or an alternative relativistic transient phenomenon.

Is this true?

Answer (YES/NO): NO